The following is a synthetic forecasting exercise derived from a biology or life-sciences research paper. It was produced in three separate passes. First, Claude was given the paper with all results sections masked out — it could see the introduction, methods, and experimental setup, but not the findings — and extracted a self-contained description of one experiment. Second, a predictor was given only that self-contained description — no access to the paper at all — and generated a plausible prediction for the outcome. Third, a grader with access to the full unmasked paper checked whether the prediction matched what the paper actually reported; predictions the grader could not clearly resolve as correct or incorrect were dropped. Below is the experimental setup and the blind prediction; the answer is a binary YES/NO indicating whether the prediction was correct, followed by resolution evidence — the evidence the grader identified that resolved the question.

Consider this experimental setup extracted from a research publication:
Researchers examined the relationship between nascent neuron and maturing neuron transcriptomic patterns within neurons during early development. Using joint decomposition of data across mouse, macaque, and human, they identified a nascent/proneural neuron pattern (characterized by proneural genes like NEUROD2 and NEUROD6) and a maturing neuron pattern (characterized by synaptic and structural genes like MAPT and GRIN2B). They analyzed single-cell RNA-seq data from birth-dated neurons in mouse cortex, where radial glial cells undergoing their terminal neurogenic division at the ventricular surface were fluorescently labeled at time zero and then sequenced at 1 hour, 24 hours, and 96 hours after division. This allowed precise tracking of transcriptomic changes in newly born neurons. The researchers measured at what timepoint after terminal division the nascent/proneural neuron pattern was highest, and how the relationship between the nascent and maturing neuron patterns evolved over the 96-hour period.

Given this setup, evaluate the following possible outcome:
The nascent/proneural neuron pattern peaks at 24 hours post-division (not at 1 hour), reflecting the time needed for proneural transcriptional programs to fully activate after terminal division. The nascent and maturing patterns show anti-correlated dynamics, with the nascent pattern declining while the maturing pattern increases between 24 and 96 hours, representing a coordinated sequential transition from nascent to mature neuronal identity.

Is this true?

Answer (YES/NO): YES